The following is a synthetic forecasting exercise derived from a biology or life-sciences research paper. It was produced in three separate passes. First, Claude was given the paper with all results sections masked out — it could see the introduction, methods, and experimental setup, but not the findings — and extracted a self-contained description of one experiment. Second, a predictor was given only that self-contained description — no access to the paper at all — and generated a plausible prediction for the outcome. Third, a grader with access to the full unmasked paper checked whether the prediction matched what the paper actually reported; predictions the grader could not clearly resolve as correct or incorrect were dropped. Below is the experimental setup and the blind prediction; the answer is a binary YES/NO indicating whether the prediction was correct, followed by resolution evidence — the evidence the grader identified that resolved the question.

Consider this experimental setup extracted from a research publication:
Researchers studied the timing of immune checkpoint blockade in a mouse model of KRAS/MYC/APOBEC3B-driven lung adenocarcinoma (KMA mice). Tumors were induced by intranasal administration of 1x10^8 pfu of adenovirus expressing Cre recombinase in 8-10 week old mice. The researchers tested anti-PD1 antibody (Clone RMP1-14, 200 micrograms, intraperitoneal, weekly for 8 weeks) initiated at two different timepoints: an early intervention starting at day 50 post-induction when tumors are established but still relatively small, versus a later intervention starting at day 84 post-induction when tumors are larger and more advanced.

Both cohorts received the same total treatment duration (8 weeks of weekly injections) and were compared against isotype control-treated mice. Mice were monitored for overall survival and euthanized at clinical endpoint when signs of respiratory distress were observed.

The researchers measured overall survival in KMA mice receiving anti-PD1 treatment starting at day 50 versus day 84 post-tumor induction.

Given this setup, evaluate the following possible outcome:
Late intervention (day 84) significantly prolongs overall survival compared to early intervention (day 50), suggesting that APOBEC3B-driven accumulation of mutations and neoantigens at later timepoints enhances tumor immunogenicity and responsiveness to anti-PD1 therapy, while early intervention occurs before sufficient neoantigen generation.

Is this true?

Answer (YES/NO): NO